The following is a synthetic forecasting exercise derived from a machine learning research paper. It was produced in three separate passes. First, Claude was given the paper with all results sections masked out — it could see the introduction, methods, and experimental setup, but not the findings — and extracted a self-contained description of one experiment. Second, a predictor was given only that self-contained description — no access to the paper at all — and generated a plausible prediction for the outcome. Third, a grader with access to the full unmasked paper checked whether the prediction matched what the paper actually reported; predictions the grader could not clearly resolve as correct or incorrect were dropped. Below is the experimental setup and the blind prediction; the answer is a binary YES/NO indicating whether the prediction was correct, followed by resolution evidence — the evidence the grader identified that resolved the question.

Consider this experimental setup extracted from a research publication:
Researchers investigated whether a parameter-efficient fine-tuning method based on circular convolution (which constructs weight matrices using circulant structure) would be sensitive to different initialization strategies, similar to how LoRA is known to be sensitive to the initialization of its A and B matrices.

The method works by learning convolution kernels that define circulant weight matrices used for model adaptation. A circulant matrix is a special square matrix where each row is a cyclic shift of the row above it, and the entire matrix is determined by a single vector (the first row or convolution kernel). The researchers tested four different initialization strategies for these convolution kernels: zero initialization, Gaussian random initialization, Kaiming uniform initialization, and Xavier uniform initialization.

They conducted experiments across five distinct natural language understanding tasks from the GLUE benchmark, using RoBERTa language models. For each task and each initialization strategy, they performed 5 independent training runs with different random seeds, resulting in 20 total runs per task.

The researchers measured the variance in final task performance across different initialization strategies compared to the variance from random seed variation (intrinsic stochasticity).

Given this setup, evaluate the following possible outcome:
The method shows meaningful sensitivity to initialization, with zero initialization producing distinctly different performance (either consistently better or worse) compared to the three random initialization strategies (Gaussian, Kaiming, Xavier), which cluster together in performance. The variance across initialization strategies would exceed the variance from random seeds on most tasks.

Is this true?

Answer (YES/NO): NO